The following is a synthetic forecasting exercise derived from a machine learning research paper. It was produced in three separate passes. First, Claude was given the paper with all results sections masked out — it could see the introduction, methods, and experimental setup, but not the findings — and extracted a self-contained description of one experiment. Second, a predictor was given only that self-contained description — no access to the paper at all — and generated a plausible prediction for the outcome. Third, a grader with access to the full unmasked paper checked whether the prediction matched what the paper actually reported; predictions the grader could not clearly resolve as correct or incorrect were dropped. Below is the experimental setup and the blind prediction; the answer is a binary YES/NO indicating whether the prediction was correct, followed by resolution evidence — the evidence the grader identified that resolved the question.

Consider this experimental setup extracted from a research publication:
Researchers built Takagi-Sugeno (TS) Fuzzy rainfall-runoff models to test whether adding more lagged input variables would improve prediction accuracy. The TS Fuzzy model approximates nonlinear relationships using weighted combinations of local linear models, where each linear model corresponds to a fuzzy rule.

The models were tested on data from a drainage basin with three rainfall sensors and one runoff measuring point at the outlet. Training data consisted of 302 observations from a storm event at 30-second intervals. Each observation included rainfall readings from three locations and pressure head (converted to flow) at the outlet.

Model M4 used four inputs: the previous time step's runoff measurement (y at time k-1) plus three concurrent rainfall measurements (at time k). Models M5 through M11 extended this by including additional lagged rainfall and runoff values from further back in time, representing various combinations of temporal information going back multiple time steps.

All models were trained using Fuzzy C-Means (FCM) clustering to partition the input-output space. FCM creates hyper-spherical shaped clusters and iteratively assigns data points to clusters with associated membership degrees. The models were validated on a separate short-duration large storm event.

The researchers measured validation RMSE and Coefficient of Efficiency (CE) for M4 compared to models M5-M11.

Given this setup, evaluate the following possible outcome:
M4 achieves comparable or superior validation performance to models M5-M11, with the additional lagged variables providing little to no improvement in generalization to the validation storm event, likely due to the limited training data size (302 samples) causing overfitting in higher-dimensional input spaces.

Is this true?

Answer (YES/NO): YES